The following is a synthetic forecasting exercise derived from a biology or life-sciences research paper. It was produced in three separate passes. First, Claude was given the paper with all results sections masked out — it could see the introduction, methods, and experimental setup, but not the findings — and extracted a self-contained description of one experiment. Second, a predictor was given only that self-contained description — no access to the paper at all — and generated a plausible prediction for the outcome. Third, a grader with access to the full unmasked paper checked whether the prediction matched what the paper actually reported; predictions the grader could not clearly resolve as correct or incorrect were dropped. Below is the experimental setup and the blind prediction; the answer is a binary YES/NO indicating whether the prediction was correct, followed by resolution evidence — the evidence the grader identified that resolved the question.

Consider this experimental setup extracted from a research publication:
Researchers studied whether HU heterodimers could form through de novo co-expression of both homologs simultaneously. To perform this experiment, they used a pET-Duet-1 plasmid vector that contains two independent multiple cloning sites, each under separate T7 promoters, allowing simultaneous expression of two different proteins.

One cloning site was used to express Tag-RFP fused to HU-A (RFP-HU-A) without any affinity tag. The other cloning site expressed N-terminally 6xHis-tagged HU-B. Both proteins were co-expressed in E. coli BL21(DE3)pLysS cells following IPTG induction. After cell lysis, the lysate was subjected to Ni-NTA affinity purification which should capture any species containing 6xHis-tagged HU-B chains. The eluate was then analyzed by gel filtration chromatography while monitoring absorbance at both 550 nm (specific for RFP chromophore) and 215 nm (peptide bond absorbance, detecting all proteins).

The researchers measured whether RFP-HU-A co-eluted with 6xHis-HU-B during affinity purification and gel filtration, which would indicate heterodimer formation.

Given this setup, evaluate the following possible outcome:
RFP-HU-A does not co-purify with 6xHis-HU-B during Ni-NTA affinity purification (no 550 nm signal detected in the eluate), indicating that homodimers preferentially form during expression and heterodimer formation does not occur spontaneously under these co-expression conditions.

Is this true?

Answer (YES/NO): NO